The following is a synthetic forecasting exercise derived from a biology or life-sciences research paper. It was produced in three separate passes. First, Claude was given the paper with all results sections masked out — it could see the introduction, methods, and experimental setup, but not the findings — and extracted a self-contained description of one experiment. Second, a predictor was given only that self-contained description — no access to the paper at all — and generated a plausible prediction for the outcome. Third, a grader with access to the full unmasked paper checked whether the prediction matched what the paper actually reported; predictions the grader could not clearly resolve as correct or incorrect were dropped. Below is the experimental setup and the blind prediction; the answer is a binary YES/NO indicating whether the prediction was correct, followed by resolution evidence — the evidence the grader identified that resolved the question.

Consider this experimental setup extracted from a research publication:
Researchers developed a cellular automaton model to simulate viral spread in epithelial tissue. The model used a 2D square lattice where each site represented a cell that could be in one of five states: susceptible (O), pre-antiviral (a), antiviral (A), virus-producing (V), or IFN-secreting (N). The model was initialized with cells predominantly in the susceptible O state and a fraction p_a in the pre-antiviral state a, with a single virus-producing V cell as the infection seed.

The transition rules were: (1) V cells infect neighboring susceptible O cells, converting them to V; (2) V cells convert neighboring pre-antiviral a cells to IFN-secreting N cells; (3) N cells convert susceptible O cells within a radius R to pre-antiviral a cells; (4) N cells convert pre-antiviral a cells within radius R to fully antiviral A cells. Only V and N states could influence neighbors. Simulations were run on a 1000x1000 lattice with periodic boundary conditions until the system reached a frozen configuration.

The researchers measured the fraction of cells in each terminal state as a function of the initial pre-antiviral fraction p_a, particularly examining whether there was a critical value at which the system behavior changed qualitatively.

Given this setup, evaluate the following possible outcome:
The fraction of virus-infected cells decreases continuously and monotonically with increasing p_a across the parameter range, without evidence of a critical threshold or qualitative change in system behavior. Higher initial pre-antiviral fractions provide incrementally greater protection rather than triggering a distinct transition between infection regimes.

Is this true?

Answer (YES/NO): NO